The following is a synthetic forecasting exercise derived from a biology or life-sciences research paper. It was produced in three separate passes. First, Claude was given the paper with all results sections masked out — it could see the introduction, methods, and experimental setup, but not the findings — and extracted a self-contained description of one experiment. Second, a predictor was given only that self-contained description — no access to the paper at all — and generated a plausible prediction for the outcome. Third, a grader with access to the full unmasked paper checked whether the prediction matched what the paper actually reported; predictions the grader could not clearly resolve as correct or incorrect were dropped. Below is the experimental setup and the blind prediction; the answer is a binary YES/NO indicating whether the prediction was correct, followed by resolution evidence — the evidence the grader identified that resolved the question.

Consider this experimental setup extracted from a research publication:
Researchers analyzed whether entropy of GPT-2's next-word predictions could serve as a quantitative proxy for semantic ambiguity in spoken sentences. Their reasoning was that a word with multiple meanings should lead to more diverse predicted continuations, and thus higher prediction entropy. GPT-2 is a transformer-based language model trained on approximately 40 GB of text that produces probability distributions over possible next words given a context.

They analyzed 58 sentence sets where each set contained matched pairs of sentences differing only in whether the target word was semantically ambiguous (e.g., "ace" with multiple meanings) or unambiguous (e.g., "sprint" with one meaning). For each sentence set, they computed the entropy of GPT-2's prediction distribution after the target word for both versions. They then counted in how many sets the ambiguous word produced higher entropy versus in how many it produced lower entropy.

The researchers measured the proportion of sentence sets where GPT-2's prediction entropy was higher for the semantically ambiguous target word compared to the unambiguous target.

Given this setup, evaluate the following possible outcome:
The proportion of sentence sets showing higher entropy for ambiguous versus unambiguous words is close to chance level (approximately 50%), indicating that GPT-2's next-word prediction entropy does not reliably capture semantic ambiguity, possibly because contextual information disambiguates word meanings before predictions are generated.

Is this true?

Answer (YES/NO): YES